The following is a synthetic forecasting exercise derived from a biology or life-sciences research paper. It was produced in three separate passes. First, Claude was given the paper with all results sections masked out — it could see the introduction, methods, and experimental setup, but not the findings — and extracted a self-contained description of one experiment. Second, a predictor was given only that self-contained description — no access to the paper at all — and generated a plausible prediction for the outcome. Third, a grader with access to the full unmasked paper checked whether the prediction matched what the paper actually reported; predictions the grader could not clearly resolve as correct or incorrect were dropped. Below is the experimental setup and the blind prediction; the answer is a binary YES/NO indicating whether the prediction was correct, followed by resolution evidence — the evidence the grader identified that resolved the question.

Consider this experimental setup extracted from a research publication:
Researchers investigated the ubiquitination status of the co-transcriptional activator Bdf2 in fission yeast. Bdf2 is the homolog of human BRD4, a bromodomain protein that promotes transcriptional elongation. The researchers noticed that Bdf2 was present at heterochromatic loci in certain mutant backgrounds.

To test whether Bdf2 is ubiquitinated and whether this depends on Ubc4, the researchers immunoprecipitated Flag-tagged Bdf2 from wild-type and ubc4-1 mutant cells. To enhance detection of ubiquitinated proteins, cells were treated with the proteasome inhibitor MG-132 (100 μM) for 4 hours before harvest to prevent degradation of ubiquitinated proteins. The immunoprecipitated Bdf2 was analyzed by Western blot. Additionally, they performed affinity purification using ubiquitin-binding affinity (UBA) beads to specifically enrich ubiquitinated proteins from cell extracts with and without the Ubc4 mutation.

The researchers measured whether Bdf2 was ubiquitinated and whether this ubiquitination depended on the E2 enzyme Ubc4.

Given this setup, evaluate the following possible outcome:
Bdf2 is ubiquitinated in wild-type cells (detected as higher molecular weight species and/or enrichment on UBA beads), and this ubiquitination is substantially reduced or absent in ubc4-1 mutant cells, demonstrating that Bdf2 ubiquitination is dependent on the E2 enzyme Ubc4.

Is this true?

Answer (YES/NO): YES